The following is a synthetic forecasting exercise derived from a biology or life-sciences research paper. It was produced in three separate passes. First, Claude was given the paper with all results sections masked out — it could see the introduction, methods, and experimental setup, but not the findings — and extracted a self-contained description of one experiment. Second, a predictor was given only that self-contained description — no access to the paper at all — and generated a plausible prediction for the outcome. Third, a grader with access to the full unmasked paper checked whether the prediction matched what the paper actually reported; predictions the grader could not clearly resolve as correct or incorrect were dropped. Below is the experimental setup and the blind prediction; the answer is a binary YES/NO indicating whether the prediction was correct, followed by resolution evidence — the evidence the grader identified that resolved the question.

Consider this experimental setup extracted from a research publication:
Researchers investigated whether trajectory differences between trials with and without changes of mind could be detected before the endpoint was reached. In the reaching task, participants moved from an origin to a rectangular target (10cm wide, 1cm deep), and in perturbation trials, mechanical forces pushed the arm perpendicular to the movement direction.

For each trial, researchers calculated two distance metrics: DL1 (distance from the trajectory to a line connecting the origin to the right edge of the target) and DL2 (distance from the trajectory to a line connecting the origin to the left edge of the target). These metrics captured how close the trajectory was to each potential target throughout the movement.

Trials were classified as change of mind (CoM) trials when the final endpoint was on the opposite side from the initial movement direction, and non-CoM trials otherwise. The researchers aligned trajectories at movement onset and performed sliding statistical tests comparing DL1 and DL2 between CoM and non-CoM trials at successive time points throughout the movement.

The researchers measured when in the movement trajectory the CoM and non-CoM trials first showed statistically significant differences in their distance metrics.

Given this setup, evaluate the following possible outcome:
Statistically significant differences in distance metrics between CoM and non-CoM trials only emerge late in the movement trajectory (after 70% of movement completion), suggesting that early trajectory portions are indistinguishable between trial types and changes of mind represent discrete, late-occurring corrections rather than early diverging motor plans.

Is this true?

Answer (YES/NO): NO